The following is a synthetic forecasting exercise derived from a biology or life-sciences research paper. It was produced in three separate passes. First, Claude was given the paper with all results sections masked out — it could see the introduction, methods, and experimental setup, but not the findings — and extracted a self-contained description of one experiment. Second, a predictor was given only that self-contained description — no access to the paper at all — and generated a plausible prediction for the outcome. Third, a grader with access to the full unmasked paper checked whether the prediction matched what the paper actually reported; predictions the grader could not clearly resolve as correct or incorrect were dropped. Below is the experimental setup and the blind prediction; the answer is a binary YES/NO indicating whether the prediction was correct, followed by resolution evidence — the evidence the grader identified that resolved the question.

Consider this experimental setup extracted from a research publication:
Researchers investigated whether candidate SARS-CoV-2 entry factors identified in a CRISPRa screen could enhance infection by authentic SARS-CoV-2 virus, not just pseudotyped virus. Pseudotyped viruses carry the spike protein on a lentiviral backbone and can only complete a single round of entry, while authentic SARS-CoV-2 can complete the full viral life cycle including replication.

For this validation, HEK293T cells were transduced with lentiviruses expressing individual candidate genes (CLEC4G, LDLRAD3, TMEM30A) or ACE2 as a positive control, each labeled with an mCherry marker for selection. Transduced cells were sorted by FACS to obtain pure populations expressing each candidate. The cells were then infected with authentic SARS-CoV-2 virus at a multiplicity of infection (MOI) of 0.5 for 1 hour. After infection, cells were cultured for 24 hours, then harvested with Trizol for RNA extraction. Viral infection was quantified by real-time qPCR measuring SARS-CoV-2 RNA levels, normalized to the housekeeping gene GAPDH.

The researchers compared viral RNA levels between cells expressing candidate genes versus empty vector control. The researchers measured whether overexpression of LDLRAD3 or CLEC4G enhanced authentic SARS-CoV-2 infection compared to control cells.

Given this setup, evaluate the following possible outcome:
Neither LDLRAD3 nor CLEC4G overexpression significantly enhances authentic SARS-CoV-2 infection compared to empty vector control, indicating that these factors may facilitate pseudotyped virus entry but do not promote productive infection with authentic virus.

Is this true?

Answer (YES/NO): NO